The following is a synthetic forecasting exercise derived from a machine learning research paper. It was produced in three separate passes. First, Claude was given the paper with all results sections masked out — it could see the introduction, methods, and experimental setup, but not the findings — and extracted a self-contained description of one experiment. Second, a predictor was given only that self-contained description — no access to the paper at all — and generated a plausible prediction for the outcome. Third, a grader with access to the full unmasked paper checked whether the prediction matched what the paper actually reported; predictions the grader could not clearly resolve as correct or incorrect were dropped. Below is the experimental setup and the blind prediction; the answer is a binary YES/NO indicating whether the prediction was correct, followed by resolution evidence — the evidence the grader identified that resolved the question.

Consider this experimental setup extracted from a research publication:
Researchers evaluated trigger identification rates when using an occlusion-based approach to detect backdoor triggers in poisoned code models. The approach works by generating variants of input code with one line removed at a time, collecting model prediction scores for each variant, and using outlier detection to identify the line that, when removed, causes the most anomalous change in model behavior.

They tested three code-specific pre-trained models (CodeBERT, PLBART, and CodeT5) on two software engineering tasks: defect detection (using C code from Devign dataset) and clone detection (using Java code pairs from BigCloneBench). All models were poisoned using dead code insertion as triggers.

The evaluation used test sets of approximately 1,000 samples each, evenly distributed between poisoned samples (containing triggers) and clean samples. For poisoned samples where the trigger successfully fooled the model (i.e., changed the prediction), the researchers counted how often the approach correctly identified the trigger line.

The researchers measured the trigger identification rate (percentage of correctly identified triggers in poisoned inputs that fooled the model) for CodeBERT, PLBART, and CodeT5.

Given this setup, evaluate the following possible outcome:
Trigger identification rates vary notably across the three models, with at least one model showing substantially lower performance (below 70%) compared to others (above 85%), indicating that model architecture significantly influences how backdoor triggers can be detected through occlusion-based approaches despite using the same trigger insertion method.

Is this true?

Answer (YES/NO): NO